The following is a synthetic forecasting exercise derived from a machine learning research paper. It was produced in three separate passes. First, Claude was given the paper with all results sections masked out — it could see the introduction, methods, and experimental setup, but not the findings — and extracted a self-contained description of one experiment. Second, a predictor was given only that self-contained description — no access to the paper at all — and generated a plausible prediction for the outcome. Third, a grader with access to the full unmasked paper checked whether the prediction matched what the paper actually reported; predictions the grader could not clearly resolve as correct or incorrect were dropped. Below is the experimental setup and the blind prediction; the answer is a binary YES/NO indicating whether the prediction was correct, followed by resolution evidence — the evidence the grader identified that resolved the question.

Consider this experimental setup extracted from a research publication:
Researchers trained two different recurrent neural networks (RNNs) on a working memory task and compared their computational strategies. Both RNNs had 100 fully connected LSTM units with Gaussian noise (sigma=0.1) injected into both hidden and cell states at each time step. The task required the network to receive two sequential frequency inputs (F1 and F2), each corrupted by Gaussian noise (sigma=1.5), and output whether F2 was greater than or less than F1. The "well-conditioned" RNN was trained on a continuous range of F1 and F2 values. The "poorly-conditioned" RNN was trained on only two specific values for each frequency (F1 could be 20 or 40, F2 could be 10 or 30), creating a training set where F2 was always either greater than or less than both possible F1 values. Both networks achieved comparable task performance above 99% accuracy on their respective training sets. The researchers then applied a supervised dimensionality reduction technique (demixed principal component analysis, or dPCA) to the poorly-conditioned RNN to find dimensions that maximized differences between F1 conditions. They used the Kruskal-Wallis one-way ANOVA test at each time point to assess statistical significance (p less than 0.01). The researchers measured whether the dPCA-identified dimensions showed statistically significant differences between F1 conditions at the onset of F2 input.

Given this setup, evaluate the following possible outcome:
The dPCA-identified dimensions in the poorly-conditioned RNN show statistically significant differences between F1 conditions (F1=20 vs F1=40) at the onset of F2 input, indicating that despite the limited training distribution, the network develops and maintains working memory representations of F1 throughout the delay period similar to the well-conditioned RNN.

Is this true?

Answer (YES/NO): NO